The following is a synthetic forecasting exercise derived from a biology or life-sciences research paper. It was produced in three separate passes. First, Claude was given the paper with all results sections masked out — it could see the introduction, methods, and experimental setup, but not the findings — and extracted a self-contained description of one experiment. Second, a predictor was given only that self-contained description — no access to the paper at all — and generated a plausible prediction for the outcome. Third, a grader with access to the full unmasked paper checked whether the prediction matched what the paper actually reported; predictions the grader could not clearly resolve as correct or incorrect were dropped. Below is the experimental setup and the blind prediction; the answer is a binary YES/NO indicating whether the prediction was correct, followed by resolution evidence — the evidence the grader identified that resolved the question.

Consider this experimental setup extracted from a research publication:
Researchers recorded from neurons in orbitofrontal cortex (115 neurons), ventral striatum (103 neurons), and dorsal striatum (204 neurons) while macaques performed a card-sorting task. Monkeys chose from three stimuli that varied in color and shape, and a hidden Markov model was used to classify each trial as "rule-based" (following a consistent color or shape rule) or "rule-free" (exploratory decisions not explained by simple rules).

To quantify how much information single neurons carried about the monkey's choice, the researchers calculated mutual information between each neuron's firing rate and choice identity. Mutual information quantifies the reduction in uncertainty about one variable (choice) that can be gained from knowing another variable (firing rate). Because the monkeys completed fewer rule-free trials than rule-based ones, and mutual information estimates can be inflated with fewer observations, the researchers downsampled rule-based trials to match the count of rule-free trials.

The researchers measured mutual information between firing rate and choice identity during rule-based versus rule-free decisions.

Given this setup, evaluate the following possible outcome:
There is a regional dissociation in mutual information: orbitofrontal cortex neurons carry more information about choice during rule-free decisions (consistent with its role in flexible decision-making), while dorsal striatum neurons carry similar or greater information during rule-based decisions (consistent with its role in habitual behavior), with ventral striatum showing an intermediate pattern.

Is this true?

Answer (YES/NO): NO